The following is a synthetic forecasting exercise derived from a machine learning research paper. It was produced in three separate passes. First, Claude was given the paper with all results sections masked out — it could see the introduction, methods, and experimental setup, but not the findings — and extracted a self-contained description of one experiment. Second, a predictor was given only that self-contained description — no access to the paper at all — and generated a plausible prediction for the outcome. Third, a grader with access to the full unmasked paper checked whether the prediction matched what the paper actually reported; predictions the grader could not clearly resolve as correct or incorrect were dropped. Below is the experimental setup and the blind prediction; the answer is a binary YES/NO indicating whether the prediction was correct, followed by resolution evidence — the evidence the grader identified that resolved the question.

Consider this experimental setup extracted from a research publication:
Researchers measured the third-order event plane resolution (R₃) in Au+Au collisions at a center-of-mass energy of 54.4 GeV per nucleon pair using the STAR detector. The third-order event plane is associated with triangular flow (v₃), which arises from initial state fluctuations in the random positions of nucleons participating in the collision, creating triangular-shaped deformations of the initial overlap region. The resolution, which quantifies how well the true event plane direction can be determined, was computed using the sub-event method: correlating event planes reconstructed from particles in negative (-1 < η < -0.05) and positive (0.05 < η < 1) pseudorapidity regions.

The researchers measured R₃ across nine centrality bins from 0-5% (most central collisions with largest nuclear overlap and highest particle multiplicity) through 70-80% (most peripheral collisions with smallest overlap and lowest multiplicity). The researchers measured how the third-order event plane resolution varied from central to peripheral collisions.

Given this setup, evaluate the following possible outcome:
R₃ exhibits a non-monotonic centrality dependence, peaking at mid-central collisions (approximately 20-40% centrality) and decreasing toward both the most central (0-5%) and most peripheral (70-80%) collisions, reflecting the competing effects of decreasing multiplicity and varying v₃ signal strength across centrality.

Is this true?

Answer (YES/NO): NO